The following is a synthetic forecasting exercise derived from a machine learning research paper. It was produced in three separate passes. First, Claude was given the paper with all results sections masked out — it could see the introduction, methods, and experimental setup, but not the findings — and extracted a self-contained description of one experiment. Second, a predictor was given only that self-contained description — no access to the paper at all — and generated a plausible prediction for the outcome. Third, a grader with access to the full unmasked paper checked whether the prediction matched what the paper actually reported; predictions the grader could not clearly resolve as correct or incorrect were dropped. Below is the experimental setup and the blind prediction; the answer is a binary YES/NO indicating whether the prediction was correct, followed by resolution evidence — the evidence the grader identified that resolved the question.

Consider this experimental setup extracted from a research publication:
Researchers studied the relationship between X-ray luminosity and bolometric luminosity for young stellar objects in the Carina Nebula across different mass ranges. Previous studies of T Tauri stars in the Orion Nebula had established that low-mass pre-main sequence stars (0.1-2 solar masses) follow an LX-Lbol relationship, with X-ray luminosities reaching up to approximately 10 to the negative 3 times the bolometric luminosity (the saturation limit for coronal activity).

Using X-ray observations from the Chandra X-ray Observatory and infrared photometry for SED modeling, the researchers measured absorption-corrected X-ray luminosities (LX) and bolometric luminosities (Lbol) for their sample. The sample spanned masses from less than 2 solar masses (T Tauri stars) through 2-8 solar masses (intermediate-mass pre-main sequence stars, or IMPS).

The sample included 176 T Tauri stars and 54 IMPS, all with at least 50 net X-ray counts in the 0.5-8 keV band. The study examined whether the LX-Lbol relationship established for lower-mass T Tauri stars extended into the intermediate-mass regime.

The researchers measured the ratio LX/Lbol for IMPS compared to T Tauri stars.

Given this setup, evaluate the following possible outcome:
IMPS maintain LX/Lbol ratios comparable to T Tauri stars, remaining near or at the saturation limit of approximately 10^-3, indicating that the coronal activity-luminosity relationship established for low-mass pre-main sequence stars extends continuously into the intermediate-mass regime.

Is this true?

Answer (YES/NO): NO